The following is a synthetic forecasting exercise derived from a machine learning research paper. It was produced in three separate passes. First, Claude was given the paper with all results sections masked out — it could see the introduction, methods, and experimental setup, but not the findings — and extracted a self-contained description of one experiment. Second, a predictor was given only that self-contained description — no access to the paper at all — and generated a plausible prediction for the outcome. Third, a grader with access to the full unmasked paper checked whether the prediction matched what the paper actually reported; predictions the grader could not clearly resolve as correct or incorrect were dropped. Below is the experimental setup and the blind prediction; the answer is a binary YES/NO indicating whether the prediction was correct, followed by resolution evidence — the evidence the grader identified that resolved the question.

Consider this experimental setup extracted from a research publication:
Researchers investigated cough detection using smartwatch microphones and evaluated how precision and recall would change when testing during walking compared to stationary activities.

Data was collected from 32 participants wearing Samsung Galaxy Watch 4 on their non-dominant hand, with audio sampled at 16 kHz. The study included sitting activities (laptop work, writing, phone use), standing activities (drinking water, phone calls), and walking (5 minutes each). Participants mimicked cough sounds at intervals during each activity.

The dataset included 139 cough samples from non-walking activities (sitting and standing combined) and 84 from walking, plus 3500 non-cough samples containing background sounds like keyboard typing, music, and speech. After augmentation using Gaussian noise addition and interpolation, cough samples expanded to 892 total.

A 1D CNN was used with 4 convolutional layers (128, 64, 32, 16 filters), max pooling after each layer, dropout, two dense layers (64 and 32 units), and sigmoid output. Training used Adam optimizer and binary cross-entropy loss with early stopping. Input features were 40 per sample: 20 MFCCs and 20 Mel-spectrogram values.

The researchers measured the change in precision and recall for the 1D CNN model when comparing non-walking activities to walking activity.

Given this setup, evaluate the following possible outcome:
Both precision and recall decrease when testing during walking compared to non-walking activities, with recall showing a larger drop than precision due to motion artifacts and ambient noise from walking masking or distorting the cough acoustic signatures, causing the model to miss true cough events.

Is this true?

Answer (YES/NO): YES